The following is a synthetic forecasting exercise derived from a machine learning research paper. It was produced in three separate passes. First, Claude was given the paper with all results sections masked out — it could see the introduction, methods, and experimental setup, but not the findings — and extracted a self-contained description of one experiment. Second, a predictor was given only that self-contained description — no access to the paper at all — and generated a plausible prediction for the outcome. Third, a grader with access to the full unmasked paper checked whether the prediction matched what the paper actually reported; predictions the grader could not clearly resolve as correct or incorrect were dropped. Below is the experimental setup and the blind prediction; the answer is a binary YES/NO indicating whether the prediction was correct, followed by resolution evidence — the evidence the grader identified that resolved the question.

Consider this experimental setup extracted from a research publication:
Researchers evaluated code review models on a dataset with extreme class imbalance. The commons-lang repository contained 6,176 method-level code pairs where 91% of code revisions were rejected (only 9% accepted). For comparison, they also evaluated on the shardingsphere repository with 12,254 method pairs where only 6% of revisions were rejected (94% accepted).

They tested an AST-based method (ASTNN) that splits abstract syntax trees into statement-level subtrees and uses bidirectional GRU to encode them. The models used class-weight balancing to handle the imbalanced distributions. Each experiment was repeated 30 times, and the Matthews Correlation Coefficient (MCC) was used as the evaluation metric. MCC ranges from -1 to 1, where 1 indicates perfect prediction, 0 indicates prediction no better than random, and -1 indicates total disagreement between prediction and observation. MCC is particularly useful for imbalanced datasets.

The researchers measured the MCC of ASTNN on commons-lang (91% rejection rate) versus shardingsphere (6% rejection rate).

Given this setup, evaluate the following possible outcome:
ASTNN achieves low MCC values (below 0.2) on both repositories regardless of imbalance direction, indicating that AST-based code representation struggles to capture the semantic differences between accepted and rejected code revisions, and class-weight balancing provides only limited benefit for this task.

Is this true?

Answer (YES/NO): NO